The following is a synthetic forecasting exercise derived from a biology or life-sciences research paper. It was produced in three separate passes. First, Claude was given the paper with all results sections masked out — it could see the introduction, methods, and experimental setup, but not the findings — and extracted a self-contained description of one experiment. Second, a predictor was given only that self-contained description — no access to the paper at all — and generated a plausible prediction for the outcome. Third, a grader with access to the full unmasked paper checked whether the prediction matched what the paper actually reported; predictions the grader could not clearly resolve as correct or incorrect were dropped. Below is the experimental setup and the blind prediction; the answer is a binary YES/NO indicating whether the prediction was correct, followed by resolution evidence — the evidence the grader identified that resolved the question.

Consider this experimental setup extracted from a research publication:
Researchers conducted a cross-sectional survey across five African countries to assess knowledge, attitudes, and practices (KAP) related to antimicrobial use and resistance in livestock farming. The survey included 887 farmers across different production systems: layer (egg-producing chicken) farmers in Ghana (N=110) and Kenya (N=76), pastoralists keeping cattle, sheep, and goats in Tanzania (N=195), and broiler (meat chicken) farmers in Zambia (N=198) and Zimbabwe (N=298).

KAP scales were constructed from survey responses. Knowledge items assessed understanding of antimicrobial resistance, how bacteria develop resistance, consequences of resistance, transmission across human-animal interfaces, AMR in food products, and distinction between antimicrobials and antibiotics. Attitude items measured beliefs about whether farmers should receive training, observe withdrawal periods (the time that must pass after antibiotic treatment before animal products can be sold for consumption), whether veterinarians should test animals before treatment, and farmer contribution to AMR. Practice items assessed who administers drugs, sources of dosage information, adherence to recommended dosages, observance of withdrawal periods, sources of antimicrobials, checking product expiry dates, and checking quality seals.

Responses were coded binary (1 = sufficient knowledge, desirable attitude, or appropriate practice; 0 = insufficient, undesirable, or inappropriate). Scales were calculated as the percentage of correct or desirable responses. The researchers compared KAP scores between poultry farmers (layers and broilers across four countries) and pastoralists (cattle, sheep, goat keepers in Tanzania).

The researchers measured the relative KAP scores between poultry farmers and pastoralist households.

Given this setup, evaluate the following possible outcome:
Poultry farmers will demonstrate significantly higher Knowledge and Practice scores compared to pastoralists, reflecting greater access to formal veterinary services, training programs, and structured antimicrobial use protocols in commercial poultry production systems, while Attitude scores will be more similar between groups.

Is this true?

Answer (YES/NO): NO